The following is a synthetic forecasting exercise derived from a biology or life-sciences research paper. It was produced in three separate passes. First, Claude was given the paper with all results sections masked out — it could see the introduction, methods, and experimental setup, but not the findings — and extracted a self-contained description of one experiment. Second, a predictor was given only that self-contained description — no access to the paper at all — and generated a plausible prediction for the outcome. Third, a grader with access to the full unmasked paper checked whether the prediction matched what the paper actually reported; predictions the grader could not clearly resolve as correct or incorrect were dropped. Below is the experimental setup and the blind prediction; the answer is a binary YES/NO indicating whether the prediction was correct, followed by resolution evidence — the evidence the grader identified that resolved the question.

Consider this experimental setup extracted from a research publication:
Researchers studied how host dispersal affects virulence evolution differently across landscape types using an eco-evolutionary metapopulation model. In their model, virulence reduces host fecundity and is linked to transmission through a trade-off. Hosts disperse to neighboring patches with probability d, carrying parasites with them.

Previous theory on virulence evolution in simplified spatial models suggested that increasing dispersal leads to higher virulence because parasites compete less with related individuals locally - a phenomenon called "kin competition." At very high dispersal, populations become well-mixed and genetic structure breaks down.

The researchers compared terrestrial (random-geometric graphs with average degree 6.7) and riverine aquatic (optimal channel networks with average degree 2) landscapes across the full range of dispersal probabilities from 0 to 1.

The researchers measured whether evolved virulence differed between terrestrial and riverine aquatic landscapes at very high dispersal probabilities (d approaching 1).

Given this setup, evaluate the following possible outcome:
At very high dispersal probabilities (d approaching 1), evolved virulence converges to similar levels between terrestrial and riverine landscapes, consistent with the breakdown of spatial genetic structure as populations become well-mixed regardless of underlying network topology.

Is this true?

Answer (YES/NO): YES